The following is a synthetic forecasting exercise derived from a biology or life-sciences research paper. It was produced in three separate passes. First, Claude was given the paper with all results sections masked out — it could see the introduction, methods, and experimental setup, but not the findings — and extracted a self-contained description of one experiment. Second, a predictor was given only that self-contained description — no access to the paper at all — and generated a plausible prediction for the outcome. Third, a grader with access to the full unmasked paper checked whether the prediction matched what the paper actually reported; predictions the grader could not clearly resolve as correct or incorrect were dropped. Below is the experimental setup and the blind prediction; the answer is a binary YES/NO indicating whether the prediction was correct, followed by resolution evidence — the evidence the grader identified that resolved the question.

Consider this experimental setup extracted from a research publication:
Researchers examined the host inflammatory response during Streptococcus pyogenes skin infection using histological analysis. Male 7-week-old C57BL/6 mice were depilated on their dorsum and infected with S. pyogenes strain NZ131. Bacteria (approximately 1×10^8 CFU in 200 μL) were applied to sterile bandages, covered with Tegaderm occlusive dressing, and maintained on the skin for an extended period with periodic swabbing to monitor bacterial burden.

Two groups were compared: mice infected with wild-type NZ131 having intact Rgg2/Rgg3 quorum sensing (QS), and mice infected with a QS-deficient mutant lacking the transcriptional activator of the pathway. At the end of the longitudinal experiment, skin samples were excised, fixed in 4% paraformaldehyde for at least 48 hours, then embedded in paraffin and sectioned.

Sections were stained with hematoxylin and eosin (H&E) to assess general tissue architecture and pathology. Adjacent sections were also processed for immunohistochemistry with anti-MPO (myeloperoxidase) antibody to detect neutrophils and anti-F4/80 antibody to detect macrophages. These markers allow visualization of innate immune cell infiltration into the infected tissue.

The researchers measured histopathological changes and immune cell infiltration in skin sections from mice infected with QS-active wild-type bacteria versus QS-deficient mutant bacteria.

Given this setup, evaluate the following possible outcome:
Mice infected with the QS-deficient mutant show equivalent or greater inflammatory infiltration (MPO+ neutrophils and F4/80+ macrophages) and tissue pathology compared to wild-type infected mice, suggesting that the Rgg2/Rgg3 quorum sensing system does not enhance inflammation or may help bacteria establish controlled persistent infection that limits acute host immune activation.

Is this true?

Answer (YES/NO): NO